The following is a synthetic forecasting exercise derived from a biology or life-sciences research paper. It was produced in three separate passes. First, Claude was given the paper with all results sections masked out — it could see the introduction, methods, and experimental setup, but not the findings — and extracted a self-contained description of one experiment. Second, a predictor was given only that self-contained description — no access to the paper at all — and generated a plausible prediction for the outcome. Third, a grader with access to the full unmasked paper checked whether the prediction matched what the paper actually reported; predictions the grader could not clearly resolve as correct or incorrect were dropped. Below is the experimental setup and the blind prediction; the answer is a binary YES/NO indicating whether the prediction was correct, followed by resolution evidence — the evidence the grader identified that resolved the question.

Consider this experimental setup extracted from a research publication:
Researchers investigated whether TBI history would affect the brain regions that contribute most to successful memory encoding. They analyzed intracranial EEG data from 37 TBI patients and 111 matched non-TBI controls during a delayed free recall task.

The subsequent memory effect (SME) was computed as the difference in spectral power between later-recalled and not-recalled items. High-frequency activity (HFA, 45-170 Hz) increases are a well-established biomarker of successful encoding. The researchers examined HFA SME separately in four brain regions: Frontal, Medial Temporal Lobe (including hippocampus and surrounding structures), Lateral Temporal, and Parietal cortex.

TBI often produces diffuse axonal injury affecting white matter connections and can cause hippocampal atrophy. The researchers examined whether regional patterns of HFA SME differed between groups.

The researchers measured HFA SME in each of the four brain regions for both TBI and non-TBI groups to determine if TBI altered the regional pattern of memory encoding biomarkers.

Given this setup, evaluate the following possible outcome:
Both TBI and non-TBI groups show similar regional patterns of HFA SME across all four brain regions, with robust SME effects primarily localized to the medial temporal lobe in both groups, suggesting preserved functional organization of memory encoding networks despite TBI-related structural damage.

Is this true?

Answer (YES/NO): NO